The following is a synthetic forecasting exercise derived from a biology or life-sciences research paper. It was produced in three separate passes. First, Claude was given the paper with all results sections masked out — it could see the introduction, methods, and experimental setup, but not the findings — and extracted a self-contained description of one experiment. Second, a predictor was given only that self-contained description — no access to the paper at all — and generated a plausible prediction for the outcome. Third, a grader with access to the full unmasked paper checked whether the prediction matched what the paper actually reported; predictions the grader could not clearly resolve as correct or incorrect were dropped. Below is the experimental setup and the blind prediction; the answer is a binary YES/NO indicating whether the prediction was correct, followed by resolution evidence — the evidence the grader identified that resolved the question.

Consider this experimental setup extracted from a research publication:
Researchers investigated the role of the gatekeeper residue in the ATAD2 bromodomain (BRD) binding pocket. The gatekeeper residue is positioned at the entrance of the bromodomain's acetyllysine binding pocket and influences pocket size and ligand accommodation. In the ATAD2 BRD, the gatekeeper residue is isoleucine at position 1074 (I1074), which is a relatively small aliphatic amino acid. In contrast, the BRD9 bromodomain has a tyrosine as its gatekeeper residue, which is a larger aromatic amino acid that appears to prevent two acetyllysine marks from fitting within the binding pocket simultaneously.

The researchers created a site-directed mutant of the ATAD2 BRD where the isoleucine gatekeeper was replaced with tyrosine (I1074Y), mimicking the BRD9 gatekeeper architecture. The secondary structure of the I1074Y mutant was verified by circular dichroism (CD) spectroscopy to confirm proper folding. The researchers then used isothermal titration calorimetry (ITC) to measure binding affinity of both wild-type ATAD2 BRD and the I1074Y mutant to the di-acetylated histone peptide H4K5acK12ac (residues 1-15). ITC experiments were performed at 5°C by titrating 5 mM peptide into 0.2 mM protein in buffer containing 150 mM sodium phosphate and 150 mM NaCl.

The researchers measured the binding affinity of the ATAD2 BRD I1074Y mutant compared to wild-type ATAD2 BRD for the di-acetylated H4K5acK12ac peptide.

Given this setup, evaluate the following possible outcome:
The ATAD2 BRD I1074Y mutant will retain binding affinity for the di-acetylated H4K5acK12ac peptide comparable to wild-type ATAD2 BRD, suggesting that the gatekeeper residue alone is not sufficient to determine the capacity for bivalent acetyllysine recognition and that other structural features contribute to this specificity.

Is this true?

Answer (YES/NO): NO